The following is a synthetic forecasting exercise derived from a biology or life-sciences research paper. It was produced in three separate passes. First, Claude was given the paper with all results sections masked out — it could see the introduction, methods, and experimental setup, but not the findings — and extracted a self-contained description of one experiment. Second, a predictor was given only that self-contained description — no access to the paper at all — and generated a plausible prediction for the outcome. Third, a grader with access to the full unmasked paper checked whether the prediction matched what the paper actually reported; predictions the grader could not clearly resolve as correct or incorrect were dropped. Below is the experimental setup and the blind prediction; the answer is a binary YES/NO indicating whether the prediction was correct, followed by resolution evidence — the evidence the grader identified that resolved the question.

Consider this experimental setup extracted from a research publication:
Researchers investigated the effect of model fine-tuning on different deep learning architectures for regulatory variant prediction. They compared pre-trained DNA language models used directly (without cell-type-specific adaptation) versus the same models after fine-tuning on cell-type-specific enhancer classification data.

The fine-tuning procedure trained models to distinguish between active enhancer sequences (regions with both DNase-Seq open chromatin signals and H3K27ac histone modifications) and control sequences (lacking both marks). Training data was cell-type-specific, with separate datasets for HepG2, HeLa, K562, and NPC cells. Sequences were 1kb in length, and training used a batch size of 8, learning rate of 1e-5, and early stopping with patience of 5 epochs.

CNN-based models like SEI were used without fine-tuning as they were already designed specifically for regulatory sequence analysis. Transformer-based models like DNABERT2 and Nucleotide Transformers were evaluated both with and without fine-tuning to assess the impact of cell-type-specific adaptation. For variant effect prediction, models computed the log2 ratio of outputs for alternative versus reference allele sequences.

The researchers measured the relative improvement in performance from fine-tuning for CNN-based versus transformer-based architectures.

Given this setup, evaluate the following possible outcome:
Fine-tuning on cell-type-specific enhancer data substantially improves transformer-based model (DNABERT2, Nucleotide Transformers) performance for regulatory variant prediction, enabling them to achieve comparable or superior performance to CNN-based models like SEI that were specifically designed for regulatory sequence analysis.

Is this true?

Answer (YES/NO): NO